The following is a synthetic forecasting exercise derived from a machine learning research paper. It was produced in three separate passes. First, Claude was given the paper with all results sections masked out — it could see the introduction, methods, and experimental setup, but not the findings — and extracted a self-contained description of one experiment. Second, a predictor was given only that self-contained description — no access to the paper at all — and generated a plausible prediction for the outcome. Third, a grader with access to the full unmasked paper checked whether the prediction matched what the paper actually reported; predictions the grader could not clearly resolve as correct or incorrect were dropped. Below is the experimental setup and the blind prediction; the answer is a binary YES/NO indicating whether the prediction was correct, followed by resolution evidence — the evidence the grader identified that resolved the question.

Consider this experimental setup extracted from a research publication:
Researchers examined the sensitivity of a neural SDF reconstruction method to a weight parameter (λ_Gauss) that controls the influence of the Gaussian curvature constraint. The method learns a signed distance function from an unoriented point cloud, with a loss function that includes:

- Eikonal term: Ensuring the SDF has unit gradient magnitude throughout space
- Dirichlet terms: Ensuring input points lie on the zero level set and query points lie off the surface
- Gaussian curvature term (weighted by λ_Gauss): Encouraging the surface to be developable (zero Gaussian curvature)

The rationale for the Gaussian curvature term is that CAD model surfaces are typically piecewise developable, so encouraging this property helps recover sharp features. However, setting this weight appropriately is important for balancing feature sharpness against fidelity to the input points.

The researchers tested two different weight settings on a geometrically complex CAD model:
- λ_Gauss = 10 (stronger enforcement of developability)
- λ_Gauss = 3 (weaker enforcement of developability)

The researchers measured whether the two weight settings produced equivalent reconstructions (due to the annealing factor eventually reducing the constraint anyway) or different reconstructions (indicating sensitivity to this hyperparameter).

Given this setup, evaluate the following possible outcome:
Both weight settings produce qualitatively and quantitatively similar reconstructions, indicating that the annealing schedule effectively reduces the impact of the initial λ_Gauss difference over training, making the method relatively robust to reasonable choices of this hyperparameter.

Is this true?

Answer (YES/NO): NO